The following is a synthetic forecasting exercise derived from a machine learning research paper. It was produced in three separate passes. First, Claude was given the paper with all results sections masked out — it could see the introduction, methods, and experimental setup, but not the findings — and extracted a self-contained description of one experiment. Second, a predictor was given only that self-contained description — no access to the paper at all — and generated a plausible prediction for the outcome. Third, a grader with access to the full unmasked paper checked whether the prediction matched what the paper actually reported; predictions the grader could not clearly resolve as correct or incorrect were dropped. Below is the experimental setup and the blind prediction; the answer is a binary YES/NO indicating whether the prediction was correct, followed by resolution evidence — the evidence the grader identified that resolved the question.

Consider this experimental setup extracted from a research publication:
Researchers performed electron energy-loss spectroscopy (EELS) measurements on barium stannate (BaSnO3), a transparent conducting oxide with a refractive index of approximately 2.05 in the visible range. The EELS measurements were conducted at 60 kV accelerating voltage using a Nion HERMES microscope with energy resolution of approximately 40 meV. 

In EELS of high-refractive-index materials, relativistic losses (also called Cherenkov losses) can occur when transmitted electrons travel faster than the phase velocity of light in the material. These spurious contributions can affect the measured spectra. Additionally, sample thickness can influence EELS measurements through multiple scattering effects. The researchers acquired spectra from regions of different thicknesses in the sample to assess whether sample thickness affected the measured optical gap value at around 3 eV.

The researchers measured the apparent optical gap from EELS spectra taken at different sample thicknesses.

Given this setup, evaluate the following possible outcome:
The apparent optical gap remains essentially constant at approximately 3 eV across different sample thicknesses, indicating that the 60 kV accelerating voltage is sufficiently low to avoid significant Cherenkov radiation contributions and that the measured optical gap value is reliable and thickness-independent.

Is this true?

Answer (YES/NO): YES